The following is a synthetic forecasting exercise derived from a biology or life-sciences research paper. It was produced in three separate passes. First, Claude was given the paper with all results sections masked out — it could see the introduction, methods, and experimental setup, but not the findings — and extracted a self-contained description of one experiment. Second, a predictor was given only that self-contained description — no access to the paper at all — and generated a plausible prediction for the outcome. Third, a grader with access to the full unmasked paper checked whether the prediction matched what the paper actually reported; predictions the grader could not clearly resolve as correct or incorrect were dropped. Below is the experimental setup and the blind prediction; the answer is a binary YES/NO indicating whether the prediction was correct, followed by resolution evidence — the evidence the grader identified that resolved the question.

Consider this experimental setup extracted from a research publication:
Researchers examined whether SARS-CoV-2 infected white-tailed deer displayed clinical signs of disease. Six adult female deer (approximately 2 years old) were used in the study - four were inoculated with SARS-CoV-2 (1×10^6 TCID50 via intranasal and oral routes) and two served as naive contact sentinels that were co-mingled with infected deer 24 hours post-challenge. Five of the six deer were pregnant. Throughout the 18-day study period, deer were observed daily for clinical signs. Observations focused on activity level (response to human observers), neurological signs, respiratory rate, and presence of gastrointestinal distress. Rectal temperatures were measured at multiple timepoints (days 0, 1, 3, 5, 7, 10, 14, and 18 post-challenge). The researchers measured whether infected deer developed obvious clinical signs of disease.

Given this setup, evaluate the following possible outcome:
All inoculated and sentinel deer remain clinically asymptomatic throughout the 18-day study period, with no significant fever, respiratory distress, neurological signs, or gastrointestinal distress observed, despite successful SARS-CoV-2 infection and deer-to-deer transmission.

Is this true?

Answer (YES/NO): NO